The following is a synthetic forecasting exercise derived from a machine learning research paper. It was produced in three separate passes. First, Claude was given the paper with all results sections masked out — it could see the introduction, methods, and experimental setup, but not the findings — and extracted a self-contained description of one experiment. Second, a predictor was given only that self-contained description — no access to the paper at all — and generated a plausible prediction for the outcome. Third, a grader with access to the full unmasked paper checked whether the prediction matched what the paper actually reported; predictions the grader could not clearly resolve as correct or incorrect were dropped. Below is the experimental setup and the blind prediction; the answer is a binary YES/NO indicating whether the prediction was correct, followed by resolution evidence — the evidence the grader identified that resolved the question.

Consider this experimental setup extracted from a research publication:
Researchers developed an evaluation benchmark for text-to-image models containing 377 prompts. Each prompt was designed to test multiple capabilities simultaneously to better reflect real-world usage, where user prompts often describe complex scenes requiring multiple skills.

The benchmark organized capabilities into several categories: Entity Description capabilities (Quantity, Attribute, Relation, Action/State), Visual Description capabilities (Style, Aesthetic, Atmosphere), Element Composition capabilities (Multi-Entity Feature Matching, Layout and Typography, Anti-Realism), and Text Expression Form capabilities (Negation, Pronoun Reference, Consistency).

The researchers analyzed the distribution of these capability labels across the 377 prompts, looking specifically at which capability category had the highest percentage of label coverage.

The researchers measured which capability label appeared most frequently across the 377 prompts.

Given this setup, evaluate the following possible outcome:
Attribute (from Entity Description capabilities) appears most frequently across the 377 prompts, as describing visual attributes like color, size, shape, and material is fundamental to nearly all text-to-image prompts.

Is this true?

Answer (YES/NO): NO